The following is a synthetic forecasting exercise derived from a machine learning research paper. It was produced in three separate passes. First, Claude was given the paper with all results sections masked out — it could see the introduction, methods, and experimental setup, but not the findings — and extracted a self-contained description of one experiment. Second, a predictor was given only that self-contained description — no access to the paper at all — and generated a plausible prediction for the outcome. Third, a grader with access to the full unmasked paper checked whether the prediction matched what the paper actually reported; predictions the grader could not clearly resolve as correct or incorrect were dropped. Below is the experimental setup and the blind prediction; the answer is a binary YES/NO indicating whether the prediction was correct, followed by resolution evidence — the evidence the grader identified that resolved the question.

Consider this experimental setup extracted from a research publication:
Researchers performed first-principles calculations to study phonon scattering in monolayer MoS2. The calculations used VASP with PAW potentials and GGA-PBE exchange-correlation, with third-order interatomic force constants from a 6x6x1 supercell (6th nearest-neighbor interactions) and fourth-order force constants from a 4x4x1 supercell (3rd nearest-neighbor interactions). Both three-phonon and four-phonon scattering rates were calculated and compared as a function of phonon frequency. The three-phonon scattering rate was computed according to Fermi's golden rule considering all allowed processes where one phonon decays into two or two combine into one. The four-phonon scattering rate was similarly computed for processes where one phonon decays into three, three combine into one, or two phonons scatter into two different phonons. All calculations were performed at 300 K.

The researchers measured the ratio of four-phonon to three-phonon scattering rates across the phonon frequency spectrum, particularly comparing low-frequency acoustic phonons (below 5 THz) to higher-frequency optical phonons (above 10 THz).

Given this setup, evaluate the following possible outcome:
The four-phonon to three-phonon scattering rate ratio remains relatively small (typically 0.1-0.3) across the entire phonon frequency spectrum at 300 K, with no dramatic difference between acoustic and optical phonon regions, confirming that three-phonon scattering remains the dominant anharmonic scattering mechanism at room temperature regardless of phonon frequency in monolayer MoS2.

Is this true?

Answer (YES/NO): NO